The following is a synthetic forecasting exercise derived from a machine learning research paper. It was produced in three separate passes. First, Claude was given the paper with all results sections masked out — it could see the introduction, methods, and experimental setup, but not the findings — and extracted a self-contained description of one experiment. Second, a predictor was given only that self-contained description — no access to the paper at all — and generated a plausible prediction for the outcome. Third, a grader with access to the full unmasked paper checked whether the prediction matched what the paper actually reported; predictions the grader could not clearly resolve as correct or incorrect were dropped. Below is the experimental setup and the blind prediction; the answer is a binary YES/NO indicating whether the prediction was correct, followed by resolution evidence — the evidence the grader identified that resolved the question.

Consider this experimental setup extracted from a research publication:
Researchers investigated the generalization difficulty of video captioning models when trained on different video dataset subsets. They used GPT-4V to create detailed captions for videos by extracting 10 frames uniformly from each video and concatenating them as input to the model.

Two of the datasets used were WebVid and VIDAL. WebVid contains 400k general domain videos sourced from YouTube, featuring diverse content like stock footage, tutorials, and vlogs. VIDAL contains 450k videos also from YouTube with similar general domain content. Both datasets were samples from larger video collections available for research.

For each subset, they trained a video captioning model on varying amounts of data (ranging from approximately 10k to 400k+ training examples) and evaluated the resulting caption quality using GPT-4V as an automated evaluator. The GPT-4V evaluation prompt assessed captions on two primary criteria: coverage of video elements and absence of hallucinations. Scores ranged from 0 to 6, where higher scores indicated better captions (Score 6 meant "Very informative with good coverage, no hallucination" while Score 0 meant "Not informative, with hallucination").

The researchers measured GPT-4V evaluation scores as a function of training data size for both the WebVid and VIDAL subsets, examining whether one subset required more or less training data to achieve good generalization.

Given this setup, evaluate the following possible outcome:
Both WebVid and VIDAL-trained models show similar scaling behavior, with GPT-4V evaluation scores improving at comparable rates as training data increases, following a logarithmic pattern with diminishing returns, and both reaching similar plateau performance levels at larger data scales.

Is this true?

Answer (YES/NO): NO